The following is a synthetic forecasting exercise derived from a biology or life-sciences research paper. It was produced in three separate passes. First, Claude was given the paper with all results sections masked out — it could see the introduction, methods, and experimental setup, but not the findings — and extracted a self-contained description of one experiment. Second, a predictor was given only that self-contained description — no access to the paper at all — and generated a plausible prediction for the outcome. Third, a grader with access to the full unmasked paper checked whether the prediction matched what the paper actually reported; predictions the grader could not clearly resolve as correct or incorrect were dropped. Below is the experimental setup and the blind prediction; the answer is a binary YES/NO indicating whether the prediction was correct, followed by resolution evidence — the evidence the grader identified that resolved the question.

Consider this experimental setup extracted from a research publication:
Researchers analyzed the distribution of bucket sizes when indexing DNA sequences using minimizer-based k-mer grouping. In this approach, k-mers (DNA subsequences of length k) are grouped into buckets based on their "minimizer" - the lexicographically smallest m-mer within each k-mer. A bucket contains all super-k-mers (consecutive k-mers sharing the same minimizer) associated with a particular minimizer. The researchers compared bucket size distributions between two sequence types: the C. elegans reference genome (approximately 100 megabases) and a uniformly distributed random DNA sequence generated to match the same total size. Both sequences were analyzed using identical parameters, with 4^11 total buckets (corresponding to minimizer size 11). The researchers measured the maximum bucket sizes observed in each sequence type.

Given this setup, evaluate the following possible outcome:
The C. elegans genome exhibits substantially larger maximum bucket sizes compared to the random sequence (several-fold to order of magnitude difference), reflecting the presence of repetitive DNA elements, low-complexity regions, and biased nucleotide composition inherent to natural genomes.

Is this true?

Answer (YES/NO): YES